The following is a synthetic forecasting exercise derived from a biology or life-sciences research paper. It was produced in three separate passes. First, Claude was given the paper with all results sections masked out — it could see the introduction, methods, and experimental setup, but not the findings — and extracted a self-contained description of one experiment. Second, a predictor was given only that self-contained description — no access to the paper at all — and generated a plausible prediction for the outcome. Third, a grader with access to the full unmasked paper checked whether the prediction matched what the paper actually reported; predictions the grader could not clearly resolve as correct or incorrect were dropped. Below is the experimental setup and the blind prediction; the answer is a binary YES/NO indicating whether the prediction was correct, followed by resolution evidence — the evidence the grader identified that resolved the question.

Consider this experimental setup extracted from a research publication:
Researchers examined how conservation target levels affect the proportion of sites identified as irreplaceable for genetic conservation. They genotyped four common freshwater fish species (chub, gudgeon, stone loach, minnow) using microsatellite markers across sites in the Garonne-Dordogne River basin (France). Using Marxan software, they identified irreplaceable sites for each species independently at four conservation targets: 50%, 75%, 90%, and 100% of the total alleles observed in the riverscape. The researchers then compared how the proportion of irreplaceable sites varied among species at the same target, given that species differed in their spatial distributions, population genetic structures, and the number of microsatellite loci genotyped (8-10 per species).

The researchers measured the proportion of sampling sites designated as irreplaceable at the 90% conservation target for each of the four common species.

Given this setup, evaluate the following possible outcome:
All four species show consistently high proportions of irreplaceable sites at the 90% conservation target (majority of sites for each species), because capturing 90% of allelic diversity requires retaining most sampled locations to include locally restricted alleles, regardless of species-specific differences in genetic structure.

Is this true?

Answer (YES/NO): NO